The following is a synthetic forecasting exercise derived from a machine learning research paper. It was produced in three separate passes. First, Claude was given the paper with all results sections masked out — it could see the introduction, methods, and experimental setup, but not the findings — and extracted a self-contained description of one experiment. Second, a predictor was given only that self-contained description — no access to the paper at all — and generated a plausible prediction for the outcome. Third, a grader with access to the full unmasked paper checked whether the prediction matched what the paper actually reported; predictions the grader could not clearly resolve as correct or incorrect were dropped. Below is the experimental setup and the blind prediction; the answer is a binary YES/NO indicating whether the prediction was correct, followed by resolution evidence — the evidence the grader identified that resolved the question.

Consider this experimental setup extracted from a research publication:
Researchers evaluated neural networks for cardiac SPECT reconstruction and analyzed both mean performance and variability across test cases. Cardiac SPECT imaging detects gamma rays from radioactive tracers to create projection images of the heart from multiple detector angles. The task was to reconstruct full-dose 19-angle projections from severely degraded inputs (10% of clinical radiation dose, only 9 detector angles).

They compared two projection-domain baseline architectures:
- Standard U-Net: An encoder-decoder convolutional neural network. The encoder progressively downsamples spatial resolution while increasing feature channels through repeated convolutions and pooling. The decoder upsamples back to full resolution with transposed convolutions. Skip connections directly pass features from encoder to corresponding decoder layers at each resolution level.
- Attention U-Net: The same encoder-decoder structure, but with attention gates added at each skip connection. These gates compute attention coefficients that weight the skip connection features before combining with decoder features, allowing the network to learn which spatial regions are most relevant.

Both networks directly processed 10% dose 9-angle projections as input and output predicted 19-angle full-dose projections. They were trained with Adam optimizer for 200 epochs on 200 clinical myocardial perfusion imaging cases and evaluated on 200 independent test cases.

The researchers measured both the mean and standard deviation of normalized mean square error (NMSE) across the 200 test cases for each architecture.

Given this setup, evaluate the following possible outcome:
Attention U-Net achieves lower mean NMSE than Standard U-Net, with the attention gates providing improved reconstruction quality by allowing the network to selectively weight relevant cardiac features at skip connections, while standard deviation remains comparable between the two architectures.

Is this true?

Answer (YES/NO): NO